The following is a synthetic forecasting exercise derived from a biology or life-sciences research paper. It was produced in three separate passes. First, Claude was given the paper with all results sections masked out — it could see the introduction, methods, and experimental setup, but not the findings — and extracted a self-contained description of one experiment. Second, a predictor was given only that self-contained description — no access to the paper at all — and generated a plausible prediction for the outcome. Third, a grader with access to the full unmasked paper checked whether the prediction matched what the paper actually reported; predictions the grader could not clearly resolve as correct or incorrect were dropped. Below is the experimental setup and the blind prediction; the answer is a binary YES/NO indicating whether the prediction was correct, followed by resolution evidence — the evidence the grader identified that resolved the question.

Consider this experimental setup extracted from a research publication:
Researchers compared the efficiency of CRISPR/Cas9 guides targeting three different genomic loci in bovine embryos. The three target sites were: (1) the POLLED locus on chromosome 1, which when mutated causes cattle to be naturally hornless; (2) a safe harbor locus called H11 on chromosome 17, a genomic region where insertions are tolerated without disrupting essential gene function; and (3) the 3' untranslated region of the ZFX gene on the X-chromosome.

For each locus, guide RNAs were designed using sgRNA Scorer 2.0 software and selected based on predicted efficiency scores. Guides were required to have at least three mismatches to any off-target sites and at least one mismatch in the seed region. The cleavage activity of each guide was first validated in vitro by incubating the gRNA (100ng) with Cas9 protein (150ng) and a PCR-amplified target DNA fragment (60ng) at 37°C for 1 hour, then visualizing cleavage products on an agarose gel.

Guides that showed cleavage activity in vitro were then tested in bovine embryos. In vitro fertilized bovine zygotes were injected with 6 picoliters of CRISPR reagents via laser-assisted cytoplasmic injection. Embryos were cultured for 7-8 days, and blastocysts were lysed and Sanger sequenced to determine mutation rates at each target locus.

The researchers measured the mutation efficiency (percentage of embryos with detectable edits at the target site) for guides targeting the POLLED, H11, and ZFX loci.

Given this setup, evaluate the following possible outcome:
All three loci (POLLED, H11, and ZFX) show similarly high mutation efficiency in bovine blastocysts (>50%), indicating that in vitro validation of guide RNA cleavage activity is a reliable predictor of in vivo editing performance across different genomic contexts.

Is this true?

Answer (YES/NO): YES